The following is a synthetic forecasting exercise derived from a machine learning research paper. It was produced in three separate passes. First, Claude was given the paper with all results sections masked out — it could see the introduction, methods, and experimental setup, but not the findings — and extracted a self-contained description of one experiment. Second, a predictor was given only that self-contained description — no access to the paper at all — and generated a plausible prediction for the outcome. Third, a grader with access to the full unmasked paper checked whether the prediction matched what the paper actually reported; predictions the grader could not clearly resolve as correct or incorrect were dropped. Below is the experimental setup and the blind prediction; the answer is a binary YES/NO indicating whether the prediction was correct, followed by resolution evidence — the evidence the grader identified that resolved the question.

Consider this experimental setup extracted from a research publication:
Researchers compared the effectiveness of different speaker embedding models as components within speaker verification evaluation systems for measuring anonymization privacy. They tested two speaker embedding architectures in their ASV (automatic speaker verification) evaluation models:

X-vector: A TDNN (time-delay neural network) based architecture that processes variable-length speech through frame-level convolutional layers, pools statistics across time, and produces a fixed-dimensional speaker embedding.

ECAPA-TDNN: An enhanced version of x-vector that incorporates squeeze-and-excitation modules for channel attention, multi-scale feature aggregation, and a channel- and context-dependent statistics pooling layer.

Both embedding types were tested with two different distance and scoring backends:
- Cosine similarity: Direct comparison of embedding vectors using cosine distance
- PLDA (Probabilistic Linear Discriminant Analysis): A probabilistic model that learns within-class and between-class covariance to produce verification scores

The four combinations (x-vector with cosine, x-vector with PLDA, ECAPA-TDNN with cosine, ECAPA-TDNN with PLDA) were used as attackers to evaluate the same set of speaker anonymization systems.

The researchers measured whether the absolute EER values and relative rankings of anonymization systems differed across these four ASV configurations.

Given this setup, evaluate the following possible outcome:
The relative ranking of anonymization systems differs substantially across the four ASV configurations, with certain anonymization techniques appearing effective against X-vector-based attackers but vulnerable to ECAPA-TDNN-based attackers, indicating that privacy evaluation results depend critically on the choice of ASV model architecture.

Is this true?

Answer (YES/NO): NO